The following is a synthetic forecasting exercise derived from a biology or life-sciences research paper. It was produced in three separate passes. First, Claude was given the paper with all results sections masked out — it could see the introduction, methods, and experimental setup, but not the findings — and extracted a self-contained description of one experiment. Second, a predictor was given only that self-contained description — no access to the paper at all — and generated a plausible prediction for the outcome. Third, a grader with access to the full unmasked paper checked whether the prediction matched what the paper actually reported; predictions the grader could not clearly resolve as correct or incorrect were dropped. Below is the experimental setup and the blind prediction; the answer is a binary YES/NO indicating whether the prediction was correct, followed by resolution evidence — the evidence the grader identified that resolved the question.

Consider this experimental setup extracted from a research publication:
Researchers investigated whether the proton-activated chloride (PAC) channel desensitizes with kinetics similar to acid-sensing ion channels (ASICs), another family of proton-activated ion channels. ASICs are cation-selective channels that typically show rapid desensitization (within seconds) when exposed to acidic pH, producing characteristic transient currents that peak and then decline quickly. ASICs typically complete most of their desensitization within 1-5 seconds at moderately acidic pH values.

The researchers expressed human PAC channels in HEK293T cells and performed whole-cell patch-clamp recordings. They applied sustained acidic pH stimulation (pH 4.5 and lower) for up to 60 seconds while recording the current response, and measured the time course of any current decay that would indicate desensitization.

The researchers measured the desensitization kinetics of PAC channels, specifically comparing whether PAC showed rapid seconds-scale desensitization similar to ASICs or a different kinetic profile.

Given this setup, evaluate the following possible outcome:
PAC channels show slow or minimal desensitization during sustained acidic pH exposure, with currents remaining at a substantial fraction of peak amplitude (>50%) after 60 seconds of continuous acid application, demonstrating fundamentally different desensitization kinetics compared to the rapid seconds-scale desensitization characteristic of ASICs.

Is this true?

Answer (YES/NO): YES